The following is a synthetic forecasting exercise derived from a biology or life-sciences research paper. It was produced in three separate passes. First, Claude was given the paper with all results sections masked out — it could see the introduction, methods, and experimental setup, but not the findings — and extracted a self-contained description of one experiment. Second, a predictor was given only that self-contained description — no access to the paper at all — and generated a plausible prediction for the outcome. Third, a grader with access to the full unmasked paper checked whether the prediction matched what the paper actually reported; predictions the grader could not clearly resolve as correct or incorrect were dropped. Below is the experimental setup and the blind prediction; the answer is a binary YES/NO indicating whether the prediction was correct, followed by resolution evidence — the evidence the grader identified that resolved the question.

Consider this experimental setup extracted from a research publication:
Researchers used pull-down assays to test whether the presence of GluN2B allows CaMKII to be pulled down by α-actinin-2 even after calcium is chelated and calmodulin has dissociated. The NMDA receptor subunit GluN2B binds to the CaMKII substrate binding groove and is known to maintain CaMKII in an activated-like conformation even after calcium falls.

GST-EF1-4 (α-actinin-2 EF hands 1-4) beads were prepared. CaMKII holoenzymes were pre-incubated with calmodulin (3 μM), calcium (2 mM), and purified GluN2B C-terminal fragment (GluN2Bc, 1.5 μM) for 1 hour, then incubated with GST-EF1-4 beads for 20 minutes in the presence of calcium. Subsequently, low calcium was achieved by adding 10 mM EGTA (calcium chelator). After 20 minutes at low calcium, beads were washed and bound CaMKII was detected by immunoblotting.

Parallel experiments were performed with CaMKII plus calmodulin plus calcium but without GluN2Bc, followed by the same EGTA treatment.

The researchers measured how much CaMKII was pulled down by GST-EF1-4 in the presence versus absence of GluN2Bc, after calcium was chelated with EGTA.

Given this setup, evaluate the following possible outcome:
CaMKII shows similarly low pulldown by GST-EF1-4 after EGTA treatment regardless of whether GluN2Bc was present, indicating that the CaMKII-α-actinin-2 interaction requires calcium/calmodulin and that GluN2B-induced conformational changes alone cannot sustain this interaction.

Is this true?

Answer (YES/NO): NO